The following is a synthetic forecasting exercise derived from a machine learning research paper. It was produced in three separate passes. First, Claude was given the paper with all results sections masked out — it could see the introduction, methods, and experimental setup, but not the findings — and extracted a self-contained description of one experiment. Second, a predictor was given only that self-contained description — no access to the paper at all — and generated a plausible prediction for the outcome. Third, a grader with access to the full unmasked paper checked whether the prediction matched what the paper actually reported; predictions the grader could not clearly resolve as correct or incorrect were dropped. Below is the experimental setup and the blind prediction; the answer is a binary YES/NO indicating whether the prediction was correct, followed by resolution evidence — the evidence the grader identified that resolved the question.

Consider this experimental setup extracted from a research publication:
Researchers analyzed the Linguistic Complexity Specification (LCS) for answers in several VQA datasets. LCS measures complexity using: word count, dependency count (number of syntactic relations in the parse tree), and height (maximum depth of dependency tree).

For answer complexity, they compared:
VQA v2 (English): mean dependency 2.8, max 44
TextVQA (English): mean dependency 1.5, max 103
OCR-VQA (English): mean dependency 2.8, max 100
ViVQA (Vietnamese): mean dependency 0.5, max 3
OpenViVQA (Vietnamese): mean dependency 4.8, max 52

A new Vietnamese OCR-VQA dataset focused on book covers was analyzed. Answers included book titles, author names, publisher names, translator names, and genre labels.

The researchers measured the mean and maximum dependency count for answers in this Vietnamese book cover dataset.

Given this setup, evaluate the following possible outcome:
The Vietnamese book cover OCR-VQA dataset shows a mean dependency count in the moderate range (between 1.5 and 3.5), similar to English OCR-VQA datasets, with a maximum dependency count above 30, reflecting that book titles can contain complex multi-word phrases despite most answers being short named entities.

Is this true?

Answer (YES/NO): NO